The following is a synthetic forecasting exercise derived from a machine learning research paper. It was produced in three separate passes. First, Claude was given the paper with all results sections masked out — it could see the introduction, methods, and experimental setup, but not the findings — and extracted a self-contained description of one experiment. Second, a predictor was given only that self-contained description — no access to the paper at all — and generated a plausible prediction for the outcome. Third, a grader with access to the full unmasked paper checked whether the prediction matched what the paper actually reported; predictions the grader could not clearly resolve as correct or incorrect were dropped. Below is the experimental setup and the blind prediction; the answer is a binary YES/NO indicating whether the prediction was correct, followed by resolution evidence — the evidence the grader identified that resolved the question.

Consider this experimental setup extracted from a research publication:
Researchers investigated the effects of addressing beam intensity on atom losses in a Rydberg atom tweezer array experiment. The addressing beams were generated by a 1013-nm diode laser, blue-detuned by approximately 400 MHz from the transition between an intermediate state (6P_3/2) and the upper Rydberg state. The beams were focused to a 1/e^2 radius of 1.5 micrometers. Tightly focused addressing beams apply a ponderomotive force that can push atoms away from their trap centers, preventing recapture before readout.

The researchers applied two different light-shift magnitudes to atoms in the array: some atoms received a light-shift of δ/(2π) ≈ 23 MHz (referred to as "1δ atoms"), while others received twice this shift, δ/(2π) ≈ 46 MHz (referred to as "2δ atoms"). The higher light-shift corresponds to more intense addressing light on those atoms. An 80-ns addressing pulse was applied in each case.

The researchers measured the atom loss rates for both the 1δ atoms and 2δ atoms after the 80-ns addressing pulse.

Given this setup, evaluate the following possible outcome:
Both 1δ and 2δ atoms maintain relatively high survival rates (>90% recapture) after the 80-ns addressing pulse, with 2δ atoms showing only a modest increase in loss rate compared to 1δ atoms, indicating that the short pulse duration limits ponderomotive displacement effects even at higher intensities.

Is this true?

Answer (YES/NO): NO